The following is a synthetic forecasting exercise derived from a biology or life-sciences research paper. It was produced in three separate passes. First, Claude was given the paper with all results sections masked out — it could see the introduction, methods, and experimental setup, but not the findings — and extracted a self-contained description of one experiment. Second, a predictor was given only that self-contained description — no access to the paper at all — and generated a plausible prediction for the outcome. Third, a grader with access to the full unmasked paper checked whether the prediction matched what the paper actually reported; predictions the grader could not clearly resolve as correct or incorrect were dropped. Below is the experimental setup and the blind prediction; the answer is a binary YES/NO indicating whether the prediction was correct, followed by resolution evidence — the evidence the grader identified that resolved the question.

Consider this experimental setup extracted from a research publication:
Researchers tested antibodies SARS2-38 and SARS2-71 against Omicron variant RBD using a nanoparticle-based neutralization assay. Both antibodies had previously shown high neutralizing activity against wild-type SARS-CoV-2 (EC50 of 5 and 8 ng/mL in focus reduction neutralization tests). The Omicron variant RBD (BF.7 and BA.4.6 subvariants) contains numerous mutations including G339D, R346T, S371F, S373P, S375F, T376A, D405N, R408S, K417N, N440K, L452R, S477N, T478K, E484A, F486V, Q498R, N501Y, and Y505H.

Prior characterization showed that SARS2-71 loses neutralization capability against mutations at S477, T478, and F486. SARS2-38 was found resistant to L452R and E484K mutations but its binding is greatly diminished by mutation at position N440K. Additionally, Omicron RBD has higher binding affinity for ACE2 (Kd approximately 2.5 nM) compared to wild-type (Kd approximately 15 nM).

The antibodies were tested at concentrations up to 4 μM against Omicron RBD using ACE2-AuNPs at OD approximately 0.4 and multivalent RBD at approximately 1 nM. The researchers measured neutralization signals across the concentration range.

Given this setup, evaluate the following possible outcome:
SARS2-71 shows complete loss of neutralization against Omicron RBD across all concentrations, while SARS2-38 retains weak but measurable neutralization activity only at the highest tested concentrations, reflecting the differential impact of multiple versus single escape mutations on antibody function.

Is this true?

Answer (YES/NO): NO